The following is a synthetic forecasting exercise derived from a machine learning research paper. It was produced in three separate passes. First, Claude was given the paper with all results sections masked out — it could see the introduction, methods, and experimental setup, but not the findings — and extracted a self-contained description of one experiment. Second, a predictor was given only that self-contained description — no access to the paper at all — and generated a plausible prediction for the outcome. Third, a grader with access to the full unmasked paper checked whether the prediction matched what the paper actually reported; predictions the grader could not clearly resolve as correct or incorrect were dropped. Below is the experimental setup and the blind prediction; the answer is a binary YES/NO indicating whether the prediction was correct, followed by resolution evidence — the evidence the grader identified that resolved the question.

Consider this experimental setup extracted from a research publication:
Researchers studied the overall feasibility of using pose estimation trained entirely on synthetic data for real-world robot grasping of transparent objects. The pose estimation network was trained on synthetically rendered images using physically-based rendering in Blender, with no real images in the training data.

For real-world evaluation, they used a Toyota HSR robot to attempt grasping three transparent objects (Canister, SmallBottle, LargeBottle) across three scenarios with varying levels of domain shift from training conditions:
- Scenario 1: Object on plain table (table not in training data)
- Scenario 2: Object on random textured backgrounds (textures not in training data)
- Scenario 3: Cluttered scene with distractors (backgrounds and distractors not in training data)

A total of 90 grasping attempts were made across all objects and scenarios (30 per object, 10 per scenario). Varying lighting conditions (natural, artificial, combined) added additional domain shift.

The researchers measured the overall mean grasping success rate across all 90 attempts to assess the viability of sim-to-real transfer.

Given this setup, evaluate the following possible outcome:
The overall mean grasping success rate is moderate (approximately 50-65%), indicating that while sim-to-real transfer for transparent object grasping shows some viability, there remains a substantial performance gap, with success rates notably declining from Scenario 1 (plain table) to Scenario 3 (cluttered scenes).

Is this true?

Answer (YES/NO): NO